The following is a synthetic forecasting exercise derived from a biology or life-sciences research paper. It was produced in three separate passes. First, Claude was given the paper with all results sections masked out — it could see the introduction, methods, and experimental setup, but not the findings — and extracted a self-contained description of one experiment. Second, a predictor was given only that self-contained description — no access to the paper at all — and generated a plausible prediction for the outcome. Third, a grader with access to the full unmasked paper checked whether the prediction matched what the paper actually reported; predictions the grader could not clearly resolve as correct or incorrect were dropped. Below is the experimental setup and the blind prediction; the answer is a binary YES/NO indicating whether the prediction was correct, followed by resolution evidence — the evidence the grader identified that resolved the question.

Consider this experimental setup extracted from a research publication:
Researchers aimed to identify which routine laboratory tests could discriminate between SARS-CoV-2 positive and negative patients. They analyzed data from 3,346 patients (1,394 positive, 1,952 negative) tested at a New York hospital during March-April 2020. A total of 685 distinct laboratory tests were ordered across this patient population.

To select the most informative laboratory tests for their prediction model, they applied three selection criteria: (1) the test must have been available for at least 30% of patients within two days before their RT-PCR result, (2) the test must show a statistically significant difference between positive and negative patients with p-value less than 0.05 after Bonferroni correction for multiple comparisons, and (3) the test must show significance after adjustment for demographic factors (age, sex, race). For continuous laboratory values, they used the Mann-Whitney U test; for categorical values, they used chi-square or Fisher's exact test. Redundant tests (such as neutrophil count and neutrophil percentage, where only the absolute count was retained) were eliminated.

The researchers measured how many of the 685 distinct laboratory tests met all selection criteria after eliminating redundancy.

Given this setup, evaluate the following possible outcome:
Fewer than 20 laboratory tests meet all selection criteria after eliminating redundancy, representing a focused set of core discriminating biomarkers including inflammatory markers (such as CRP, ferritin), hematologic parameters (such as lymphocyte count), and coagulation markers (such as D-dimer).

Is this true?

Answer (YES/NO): NO